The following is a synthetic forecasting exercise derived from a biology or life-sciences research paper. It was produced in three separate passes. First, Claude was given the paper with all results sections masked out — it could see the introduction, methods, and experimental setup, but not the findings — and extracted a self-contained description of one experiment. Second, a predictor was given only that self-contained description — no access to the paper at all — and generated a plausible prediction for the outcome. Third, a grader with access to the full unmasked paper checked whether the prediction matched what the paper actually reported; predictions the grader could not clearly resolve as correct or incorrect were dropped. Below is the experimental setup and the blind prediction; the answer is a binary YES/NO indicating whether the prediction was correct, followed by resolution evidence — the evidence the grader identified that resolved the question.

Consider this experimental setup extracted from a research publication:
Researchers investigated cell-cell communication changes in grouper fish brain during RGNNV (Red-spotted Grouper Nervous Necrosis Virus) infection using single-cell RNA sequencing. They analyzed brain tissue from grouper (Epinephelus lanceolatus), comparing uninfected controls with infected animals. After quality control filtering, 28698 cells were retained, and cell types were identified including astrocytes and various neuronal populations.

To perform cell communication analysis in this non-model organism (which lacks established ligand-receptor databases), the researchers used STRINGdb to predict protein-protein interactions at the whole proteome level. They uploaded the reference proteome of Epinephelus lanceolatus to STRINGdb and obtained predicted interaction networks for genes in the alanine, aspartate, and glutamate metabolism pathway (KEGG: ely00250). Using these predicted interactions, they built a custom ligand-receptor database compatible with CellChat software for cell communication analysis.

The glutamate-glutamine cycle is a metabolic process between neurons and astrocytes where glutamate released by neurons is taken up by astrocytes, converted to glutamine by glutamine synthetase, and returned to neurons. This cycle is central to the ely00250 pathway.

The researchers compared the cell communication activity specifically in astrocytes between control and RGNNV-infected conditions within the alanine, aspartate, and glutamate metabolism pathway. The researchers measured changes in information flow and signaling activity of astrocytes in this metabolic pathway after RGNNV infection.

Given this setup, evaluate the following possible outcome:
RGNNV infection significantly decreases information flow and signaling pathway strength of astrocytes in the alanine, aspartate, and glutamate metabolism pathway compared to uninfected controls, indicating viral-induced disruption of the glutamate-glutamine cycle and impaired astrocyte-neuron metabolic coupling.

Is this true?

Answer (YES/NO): NO